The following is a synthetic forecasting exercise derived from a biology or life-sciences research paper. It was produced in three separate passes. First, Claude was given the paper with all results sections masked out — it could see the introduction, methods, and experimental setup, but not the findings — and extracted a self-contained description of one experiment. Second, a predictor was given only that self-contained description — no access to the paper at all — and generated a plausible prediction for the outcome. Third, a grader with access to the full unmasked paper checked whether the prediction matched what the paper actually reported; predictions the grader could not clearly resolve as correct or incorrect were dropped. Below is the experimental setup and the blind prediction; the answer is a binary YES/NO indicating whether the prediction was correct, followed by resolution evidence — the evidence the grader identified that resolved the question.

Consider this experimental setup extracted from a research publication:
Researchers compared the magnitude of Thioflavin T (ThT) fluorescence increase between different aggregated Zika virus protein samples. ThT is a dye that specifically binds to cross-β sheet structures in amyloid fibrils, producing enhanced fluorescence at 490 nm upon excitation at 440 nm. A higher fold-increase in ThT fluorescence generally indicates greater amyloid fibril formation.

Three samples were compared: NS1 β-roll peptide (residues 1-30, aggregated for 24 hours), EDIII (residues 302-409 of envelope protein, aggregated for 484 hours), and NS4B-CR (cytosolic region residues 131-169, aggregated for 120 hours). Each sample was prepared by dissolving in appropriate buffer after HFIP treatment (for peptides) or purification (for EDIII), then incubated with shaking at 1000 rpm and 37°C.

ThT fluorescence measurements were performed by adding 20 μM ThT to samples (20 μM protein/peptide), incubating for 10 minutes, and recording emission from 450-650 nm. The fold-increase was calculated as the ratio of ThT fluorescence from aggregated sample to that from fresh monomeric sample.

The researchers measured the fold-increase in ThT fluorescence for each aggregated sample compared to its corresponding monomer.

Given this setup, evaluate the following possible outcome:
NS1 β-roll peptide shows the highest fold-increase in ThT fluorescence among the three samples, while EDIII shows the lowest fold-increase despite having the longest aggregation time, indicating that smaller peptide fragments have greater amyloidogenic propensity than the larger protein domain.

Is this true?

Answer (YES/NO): NO